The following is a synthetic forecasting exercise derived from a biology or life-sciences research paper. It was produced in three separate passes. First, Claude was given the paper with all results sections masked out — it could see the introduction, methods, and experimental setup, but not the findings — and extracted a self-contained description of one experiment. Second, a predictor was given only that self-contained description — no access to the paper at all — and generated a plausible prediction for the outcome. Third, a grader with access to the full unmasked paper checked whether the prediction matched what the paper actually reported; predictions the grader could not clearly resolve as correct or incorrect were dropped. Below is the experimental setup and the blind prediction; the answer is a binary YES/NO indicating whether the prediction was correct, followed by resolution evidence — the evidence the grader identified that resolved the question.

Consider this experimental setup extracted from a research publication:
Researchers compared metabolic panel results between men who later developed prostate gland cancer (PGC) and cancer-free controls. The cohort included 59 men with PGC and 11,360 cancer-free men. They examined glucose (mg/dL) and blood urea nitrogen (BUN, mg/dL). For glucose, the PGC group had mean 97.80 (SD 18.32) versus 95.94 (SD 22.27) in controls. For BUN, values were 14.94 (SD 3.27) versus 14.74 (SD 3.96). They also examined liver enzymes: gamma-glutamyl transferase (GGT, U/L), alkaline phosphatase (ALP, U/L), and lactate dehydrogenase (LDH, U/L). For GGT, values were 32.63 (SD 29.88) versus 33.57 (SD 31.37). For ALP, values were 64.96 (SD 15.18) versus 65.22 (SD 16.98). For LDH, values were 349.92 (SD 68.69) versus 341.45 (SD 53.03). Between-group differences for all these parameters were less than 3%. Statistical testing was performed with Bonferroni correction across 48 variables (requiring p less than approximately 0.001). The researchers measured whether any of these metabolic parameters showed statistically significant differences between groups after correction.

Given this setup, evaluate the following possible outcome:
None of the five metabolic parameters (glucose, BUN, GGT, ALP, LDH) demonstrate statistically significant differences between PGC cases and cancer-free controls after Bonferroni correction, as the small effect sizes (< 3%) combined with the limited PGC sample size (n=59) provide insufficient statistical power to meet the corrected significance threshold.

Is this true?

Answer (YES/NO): YES